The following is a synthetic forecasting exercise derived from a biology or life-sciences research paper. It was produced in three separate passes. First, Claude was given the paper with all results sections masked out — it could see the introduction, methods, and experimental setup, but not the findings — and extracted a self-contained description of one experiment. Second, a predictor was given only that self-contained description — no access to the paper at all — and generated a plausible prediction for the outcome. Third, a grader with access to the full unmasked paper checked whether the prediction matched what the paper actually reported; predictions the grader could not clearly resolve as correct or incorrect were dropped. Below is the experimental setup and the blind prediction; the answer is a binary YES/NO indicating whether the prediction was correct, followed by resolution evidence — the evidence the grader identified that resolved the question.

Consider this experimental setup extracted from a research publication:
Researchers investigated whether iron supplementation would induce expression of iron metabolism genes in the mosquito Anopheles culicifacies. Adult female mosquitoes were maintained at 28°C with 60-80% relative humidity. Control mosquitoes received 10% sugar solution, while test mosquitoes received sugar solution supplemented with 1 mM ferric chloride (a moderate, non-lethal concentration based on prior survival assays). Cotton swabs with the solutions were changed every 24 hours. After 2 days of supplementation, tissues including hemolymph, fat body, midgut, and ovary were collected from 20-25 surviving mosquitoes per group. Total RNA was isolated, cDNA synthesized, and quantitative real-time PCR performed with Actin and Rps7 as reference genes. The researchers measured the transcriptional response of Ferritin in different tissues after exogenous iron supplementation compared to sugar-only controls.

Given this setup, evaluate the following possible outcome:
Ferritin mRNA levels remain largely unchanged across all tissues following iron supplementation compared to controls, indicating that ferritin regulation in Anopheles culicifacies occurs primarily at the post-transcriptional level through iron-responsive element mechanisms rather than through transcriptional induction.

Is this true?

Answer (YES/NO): NO